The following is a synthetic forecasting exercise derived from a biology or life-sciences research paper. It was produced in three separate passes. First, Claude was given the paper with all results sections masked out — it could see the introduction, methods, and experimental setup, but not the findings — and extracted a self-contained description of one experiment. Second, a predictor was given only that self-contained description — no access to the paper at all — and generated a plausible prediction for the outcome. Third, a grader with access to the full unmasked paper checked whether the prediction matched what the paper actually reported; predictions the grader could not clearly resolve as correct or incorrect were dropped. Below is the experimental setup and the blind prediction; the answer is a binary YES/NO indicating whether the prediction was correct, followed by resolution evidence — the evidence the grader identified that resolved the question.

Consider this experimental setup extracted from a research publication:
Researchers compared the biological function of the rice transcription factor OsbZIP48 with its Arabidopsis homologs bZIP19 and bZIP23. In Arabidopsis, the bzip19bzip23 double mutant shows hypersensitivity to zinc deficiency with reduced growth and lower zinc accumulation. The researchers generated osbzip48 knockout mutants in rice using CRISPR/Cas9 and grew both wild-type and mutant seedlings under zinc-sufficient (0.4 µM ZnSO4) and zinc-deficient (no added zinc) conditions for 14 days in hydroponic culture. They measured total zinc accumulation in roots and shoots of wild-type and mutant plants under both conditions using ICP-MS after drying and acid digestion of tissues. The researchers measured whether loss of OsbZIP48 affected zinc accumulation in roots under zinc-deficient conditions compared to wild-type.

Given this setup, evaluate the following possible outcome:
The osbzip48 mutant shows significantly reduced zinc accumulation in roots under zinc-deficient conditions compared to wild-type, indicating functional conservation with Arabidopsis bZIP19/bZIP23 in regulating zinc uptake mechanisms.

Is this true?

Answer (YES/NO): NO